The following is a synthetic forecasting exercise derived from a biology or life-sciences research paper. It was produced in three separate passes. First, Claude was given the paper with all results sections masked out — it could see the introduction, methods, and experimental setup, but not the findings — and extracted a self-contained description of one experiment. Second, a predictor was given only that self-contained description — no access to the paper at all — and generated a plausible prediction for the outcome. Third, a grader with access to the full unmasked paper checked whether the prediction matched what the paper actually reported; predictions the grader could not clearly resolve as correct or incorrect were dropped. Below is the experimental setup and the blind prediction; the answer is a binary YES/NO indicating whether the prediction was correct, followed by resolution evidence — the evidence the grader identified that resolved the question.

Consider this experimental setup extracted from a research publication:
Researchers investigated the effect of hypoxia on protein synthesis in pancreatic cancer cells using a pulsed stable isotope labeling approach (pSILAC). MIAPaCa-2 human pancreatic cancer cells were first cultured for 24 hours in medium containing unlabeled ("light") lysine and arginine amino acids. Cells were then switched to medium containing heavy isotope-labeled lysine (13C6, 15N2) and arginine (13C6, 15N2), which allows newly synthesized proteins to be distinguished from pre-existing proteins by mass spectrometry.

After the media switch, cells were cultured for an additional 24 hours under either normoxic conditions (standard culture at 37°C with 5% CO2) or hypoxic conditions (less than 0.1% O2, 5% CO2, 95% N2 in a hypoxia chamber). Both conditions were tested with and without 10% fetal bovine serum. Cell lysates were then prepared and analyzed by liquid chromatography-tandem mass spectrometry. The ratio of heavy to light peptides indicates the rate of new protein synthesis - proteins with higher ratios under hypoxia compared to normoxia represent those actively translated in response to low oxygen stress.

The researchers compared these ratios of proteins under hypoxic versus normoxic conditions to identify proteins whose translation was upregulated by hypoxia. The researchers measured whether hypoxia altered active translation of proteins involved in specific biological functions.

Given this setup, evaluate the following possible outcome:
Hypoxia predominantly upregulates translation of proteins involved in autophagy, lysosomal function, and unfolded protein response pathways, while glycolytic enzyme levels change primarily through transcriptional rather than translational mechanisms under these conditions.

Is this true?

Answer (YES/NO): NO